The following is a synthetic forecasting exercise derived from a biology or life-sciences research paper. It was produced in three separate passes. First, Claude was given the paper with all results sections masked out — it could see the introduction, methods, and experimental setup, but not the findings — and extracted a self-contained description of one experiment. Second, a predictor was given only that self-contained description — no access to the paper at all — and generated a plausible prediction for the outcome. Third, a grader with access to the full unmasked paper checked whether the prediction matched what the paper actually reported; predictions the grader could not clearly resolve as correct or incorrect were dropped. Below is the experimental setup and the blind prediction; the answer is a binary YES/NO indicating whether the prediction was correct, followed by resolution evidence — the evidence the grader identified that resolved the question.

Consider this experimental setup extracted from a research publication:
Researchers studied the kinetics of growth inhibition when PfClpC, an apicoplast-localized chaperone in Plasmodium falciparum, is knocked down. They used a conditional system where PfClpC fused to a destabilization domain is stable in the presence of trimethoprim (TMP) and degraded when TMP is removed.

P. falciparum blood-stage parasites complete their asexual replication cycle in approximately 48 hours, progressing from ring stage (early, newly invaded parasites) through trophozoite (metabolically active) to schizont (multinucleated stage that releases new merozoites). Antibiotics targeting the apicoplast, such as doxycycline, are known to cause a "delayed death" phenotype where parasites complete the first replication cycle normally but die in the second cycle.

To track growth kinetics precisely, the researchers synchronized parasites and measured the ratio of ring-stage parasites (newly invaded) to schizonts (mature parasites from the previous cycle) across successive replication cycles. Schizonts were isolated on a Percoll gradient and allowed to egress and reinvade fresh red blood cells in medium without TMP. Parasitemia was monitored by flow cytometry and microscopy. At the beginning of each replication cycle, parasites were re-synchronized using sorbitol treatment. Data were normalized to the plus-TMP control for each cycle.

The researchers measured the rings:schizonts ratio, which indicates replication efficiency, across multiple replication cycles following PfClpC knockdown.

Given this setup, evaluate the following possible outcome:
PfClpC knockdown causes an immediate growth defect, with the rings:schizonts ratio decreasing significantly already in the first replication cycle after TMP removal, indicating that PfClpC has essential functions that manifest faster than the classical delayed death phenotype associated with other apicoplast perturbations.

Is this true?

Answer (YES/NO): NO